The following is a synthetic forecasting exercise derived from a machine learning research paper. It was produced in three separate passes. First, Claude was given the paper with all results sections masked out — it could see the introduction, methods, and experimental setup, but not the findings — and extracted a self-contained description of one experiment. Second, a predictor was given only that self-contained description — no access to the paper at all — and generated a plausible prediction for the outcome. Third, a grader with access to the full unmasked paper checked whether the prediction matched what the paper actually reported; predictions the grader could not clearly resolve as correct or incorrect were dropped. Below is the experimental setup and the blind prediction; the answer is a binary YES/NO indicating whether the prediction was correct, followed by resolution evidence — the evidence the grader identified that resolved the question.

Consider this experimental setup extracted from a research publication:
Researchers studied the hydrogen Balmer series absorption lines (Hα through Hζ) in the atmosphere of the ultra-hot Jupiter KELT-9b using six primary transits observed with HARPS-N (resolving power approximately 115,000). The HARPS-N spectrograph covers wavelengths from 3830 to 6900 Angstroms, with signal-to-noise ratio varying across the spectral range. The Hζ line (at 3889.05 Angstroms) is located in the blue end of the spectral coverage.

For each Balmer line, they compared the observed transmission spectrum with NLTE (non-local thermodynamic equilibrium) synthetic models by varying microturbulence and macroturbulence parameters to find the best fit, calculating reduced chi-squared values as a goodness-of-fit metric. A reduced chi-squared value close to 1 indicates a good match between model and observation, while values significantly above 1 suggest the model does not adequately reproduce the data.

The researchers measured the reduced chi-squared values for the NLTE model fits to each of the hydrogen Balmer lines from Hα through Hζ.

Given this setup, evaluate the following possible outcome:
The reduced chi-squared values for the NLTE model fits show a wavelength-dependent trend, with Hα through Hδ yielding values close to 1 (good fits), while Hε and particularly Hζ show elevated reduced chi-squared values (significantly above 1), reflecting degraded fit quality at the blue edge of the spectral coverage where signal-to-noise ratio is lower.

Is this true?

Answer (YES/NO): NO